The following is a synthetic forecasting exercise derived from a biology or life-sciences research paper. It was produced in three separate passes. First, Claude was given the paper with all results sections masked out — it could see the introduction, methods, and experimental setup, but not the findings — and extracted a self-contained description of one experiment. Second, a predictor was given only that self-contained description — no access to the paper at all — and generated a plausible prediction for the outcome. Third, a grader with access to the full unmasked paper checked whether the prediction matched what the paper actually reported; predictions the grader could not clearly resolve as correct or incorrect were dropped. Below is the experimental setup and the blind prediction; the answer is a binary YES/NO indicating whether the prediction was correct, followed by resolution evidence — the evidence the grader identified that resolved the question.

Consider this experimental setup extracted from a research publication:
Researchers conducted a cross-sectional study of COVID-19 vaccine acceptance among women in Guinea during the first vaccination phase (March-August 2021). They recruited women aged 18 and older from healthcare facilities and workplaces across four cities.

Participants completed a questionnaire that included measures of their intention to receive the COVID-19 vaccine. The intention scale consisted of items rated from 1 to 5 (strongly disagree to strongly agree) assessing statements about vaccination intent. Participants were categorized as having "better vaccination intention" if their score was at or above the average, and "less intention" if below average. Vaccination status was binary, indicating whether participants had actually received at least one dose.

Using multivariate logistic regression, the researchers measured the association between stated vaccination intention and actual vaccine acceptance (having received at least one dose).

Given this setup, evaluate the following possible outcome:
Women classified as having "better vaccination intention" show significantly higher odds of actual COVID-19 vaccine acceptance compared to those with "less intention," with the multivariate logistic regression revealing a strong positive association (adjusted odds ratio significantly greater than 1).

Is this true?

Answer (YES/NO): NO